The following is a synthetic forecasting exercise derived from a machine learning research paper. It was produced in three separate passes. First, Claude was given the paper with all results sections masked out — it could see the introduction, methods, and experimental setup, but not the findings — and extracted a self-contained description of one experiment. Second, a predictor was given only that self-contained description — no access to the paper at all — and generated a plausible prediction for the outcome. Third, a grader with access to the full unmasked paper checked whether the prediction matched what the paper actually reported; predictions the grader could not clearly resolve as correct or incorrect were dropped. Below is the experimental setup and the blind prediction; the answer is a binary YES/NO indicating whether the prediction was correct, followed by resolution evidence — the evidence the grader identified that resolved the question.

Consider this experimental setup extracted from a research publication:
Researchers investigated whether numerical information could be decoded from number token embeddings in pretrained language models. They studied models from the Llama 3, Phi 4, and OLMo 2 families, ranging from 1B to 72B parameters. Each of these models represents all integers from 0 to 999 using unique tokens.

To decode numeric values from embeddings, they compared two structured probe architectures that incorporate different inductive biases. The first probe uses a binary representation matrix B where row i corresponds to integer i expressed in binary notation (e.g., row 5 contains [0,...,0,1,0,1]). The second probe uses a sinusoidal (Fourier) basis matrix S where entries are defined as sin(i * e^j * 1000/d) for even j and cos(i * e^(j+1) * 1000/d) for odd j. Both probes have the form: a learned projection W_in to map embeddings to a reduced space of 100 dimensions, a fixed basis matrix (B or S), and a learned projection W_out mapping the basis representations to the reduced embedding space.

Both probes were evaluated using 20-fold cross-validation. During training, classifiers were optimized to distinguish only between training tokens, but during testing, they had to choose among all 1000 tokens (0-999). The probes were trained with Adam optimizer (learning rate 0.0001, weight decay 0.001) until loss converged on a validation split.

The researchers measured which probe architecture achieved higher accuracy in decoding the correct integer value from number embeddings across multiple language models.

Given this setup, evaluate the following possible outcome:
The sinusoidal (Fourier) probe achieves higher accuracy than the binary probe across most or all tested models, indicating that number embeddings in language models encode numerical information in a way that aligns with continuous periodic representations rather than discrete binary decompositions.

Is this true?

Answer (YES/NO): YES